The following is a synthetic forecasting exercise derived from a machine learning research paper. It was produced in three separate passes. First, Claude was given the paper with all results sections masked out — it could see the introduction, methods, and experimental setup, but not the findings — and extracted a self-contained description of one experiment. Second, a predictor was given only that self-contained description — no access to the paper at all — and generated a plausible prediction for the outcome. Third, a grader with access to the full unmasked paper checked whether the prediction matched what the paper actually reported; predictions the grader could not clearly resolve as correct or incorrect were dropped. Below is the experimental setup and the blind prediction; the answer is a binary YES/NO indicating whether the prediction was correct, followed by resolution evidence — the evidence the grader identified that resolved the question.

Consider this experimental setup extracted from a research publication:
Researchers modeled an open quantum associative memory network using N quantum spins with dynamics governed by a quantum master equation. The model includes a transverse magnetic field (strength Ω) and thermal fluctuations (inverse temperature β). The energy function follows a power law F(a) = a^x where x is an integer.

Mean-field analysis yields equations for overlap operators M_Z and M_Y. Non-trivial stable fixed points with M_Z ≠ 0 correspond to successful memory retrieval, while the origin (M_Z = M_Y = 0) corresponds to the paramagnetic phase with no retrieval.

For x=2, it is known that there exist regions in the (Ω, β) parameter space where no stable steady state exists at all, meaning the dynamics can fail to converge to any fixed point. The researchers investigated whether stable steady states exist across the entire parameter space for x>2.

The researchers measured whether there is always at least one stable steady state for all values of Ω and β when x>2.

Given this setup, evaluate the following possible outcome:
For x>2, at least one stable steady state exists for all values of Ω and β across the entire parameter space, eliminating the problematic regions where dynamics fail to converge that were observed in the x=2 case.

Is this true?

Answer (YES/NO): YES